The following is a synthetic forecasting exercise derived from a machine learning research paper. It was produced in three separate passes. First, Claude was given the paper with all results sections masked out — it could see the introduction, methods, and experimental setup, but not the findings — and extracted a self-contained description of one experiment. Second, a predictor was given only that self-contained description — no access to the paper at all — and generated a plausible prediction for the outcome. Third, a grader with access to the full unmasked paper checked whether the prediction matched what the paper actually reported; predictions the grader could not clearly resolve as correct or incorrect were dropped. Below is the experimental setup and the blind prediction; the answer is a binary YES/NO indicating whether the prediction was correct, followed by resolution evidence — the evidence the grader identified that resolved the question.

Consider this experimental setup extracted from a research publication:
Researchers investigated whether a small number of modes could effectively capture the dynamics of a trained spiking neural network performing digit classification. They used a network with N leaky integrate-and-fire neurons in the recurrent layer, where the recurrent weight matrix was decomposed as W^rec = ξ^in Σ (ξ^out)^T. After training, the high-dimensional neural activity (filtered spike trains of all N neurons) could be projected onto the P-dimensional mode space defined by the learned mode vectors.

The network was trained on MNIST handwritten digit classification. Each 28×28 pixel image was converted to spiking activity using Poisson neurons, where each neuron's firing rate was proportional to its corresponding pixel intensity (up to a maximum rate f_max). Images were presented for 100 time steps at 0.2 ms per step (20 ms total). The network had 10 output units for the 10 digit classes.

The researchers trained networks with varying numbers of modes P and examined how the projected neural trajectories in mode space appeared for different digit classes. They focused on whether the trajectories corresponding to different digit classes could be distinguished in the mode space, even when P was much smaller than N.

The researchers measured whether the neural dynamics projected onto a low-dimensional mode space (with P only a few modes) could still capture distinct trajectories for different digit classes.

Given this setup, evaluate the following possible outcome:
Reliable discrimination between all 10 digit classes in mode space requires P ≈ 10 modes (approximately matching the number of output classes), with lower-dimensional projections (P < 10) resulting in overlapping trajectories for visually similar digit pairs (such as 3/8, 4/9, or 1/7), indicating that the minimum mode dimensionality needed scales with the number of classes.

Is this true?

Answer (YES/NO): NO